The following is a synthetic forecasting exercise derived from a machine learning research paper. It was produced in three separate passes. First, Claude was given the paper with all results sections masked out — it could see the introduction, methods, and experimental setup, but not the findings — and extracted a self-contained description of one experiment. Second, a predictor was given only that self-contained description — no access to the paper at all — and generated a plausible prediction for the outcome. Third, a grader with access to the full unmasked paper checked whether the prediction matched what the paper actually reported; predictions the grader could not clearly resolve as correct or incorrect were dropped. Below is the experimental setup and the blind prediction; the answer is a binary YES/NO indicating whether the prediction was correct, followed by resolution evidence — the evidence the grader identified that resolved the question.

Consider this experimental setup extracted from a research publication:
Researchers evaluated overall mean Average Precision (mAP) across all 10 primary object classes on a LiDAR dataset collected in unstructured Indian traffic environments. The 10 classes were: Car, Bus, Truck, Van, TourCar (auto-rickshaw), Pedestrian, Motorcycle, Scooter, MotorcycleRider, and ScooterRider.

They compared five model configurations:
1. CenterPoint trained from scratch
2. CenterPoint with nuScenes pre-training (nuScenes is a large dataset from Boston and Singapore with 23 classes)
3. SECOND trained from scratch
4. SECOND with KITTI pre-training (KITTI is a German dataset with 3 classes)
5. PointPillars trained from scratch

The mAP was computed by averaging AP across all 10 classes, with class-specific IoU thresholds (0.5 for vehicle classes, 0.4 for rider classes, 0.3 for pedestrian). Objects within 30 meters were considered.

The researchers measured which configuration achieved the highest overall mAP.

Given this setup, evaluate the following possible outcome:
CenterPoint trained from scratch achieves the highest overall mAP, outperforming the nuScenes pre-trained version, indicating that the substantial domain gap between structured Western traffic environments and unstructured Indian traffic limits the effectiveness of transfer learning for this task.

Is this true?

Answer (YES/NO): NO